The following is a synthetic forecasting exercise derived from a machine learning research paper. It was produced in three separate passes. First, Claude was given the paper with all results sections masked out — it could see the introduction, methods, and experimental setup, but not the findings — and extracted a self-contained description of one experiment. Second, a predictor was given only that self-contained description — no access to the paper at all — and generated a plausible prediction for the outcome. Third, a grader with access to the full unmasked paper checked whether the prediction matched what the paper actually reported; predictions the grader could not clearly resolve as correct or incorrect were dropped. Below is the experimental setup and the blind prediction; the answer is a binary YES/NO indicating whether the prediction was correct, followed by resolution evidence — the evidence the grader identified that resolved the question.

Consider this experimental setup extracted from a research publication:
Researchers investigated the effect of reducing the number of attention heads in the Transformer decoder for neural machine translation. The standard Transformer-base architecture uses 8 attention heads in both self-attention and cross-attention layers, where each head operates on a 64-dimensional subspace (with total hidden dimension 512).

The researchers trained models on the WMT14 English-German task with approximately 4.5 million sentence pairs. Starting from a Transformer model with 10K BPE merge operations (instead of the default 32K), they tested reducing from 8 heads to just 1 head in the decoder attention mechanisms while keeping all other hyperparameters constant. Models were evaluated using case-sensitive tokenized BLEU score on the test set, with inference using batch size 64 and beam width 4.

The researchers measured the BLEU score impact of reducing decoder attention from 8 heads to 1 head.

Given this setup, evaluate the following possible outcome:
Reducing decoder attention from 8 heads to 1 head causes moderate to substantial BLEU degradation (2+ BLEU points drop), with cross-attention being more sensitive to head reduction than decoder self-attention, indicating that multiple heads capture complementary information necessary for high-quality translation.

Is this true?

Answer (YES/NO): NO